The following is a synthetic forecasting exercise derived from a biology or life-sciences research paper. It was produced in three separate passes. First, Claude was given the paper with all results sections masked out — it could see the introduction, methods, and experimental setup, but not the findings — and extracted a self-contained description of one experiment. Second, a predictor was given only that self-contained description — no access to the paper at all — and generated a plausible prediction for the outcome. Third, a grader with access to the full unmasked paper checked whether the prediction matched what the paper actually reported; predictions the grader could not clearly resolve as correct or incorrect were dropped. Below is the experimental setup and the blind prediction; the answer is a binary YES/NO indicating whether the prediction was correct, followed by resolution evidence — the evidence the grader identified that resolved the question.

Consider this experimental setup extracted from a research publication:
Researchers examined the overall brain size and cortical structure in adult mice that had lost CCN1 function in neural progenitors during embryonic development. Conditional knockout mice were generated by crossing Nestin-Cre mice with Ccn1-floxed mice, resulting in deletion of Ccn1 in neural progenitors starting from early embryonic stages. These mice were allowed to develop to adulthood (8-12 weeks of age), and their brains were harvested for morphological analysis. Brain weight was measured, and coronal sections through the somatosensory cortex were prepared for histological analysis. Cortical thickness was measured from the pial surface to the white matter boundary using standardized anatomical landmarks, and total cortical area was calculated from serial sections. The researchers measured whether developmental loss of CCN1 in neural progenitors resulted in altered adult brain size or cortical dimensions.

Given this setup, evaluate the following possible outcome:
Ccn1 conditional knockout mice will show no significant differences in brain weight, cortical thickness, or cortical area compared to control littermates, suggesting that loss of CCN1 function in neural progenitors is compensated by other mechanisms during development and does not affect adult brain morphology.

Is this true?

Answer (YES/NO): YES